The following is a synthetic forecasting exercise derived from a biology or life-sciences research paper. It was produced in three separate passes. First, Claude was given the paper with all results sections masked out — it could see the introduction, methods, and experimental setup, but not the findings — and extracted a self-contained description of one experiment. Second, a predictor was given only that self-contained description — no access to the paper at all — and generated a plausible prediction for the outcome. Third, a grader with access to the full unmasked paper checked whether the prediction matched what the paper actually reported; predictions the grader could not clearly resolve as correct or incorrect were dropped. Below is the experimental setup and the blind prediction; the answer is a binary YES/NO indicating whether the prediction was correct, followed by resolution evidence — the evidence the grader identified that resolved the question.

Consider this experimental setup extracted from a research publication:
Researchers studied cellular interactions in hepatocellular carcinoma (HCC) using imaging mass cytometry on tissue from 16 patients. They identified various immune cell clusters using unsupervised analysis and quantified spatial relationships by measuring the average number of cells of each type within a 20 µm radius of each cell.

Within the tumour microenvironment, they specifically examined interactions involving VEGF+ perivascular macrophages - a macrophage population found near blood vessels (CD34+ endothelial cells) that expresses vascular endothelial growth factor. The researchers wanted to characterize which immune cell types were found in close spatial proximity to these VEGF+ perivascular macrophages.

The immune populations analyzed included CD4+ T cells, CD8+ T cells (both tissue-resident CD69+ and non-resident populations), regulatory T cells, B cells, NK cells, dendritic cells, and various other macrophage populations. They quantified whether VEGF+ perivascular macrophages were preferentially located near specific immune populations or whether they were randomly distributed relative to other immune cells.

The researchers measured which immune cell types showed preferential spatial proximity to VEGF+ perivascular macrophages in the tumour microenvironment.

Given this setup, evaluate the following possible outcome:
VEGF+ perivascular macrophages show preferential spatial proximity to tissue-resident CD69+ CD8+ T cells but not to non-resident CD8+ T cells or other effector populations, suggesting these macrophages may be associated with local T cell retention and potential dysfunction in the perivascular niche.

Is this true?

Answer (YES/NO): NO